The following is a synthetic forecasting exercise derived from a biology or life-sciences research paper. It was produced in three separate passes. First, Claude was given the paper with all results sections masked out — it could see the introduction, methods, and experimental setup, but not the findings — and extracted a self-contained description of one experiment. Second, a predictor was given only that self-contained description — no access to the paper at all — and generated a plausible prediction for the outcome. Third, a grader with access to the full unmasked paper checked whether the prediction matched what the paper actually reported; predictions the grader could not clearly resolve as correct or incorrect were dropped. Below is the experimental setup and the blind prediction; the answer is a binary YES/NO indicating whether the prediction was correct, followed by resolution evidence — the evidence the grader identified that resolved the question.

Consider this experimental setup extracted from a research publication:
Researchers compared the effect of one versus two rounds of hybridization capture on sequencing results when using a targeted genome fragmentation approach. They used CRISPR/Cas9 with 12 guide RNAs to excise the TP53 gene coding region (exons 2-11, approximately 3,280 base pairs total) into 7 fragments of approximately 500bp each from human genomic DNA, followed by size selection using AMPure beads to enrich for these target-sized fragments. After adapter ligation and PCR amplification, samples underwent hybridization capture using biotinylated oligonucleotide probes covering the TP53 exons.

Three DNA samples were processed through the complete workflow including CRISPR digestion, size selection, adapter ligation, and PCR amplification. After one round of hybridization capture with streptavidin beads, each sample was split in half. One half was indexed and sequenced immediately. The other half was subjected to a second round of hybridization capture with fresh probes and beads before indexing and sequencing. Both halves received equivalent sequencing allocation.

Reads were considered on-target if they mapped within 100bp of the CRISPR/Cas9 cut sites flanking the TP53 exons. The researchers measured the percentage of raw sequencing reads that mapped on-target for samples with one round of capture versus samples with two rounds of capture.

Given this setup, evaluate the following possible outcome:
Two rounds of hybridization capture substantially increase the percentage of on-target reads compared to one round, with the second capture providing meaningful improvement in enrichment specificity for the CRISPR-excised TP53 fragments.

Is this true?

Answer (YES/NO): NO